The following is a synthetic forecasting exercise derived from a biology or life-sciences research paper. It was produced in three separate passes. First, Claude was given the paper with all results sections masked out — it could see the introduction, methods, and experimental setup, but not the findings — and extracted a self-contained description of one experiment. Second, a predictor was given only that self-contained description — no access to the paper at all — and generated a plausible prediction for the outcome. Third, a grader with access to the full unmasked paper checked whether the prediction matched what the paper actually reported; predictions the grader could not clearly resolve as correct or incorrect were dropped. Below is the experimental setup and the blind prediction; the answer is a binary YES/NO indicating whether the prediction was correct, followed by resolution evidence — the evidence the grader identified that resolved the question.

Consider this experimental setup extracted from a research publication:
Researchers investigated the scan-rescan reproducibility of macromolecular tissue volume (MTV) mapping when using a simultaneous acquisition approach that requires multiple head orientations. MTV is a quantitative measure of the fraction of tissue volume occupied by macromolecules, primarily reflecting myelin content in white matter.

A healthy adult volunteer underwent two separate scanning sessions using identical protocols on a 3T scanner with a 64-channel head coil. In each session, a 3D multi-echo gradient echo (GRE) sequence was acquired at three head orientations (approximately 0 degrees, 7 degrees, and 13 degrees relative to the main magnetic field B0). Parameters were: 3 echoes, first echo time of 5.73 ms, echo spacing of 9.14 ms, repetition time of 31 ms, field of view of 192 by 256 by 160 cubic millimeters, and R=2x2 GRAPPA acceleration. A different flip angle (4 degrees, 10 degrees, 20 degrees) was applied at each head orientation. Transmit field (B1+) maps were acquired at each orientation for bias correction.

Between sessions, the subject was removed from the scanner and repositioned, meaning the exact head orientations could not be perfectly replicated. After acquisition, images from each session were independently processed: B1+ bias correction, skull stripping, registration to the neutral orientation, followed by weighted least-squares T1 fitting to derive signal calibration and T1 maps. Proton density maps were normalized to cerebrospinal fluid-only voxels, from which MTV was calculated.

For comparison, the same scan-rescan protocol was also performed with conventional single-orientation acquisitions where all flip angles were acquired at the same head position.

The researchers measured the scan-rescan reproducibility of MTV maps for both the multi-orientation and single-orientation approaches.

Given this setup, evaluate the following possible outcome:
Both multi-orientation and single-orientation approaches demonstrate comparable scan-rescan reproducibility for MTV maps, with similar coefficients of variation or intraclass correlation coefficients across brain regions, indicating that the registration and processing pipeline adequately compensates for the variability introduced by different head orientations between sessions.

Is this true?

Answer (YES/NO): NO